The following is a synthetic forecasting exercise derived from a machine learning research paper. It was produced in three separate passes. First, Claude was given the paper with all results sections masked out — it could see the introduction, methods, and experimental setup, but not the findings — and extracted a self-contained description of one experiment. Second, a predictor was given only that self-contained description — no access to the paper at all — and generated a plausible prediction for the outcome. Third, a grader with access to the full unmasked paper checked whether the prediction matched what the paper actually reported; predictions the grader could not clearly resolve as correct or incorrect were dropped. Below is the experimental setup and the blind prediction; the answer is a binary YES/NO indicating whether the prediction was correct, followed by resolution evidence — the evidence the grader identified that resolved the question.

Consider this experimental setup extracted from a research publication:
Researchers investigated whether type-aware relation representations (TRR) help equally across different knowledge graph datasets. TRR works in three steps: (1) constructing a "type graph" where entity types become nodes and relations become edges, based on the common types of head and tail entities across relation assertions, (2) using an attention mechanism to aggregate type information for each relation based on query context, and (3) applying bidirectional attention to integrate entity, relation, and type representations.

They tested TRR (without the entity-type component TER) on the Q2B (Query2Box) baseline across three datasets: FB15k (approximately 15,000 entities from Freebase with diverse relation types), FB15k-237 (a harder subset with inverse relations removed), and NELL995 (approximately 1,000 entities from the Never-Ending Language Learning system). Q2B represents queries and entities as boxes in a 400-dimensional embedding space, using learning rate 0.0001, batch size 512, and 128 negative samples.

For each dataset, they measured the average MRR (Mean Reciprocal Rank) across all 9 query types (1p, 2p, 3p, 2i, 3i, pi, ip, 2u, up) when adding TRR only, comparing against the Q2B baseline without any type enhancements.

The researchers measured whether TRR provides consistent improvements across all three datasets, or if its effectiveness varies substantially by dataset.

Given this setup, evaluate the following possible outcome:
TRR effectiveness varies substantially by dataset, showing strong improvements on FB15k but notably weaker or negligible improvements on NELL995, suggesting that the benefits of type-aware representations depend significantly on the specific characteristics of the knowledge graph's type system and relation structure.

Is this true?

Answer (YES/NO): NO